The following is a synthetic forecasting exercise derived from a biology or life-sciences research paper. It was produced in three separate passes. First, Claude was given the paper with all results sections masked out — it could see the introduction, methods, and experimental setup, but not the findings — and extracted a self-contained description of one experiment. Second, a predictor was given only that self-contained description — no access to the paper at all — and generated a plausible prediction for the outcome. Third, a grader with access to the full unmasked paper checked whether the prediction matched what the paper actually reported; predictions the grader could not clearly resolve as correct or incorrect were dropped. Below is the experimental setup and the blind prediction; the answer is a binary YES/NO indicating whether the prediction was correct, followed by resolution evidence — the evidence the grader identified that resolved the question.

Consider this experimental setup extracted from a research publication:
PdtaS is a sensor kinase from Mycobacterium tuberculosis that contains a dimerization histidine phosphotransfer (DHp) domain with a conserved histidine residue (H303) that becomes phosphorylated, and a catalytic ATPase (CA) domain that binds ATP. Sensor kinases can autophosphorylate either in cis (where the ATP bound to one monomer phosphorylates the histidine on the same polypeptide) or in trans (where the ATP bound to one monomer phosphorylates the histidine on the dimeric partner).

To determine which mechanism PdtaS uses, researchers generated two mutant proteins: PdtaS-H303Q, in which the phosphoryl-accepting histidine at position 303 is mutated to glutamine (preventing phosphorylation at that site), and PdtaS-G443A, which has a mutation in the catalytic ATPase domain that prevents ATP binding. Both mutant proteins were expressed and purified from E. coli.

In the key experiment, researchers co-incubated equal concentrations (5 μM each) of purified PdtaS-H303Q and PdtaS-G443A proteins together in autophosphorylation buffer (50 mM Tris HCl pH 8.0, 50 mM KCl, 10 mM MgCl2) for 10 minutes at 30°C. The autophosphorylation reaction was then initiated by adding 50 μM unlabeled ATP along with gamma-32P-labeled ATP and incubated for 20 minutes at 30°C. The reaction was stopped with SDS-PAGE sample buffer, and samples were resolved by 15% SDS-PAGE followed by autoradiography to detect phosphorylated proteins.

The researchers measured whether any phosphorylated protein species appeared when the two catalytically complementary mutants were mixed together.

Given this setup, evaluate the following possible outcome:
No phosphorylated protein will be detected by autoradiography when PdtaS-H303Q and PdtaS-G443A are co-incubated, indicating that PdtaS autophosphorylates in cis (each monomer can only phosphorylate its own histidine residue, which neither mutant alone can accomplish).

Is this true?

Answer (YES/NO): NO